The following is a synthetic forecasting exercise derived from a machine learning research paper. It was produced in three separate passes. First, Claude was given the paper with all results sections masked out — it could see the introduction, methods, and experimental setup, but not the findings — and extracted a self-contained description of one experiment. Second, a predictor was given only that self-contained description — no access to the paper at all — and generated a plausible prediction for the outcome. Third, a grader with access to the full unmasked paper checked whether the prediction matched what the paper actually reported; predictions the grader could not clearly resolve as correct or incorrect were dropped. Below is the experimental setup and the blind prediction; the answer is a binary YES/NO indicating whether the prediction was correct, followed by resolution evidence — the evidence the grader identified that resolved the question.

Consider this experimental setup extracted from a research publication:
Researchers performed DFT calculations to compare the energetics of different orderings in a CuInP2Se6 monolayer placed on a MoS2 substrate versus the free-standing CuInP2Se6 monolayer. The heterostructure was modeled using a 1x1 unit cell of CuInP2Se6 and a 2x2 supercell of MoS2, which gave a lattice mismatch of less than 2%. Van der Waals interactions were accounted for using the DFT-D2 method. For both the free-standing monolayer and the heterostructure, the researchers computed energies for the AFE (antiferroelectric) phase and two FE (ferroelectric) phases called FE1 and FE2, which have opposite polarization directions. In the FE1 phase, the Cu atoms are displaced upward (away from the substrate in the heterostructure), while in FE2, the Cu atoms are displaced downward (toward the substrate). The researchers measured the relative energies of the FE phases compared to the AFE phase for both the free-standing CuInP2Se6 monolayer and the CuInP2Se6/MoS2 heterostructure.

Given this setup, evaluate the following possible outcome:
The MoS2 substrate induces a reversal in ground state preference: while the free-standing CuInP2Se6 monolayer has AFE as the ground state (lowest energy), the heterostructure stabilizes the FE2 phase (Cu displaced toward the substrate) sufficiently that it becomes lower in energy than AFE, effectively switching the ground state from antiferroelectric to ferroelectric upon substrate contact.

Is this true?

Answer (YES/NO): YES